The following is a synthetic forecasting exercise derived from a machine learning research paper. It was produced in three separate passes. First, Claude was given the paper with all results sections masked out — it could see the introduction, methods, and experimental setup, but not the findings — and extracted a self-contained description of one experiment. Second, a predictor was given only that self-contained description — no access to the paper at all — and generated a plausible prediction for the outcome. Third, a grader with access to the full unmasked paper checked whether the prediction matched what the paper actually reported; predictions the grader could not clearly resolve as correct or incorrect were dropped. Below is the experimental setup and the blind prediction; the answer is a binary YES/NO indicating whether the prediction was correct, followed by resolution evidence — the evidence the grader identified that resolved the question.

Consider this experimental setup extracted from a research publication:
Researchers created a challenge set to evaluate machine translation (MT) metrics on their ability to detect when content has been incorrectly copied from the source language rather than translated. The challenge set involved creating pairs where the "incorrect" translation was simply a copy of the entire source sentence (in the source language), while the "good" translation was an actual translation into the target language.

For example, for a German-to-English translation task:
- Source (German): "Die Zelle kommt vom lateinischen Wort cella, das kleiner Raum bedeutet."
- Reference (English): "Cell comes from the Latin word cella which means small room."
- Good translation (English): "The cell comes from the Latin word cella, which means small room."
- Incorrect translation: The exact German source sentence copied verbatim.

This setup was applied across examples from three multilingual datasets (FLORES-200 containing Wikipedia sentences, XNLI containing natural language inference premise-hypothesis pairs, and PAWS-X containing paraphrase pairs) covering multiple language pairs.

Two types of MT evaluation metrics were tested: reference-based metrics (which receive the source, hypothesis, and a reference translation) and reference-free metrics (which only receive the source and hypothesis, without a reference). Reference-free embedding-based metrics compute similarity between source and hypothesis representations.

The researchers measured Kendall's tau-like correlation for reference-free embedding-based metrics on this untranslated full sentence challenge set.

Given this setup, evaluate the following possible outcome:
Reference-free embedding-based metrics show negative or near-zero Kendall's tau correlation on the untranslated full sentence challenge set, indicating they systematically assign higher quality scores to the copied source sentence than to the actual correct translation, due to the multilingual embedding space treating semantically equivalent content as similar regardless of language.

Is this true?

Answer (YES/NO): NO